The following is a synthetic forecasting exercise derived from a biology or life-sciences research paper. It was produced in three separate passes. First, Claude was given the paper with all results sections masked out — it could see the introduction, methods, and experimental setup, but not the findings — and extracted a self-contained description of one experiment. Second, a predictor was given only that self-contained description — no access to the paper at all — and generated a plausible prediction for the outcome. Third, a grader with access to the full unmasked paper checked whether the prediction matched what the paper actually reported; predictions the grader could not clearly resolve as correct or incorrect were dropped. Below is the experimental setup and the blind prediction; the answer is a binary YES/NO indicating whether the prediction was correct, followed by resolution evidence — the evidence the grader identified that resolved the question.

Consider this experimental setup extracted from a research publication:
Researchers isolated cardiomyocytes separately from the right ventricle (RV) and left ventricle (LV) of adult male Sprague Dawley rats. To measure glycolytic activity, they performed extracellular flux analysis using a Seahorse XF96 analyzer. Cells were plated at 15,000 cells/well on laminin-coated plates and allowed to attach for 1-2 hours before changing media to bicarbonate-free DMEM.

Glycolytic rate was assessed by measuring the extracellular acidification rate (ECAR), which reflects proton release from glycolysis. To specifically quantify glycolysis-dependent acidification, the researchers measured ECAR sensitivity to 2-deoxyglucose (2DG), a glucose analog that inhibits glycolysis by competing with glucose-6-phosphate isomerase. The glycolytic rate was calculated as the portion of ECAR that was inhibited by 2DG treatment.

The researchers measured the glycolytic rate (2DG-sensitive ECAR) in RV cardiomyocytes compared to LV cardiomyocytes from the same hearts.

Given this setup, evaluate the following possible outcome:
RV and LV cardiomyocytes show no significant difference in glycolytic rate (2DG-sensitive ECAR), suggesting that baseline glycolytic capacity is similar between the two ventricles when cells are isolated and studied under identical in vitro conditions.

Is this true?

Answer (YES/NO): NO